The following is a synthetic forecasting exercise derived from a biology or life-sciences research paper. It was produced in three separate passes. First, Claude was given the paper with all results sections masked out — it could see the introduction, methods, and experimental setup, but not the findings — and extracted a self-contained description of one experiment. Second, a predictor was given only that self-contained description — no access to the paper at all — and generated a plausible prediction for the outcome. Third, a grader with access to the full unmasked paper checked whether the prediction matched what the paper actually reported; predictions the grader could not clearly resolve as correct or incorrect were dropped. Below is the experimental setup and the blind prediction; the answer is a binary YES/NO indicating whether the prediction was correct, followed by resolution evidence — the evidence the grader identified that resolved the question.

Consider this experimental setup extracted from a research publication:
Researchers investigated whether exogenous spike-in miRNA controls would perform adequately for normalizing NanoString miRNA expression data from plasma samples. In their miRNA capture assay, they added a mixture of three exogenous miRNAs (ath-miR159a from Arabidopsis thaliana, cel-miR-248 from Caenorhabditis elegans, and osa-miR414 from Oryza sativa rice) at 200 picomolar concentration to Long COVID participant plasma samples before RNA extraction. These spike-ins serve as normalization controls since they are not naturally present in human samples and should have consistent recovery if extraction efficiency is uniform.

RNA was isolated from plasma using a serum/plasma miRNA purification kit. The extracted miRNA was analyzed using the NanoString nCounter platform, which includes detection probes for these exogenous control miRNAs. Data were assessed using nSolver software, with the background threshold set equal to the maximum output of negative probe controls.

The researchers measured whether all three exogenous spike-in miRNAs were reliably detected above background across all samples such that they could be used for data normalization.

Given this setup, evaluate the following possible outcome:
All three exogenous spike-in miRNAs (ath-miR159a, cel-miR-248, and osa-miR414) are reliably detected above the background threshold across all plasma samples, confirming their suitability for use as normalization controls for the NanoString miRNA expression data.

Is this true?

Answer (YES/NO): NO